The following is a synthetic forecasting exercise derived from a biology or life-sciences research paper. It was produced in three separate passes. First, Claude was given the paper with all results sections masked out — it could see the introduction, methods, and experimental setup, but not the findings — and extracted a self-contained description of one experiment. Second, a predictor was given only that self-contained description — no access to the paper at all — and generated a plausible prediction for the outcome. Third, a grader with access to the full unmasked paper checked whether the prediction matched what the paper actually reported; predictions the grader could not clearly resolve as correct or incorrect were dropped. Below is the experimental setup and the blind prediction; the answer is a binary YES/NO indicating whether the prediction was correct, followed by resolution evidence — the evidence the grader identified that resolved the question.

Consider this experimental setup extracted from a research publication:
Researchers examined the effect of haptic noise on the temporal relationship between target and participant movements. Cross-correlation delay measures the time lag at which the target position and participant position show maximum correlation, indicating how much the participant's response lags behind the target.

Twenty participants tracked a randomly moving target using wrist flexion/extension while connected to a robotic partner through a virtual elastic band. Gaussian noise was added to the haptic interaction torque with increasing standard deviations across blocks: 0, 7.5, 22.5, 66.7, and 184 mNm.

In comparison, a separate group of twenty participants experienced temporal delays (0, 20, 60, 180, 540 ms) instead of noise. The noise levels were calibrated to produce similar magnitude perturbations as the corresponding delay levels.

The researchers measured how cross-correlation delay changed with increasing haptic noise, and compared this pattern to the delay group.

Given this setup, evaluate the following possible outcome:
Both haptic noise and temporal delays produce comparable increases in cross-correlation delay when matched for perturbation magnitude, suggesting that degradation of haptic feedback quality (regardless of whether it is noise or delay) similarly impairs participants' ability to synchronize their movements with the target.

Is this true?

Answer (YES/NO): NO